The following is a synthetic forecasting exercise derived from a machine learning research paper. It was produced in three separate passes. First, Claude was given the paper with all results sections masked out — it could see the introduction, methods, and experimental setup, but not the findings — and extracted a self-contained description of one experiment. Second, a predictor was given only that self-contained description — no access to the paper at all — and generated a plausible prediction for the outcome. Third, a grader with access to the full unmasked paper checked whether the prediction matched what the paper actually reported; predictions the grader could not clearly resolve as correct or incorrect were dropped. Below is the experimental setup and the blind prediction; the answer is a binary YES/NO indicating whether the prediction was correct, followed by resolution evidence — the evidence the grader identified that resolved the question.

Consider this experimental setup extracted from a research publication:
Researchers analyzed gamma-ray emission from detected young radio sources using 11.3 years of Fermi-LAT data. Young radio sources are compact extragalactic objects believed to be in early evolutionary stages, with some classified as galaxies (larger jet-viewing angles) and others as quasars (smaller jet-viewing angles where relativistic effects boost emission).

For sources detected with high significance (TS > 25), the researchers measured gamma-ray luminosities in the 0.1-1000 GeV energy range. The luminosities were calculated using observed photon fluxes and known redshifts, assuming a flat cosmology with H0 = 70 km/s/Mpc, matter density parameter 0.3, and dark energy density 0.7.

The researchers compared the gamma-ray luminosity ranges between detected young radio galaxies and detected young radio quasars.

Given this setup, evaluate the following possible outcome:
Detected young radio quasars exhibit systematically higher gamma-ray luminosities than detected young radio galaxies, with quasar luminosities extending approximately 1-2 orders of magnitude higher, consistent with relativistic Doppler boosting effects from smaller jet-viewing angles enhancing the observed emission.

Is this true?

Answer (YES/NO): YES